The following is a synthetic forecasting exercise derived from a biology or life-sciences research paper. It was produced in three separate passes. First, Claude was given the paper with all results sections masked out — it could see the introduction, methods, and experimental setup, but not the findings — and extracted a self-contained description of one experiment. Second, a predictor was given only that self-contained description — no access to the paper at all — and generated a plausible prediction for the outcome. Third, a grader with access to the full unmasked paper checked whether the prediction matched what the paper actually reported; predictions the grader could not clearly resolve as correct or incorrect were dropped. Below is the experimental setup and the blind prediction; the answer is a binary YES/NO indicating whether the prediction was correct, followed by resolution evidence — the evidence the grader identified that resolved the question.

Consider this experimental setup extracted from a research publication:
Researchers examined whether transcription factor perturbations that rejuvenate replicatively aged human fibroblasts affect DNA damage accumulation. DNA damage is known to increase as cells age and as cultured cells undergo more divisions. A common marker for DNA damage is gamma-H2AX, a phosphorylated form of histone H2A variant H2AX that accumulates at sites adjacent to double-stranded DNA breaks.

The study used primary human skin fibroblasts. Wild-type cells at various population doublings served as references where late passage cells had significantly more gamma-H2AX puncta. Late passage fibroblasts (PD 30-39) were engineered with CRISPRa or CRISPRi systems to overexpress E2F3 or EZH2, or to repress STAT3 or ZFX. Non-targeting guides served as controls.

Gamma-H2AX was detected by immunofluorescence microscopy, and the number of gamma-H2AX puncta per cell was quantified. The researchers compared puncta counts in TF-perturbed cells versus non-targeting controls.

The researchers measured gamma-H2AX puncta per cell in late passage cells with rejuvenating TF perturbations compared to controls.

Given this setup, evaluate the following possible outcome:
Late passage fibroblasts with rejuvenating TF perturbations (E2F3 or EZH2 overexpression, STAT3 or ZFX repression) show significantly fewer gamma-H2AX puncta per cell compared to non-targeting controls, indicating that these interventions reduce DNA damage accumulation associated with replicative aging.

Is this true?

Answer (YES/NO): NO